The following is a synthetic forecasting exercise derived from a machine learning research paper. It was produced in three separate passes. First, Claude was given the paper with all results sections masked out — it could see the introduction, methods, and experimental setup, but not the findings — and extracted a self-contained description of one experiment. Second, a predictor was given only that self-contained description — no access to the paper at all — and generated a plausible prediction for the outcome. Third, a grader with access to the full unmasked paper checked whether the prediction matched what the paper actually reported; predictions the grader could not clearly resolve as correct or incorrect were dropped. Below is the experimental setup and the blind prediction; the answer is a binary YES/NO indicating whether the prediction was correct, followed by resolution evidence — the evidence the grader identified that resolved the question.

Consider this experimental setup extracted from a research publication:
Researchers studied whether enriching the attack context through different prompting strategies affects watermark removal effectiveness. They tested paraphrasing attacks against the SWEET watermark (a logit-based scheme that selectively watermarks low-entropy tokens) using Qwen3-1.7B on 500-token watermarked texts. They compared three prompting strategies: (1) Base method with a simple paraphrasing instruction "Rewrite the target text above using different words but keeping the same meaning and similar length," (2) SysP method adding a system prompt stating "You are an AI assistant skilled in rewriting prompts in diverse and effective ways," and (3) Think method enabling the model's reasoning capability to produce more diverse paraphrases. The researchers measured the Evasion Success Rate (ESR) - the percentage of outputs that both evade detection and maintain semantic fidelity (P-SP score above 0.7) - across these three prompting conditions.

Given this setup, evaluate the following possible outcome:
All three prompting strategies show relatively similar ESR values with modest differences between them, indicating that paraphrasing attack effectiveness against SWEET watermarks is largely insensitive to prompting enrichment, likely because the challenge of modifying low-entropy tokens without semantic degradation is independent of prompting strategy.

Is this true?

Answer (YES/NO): NO